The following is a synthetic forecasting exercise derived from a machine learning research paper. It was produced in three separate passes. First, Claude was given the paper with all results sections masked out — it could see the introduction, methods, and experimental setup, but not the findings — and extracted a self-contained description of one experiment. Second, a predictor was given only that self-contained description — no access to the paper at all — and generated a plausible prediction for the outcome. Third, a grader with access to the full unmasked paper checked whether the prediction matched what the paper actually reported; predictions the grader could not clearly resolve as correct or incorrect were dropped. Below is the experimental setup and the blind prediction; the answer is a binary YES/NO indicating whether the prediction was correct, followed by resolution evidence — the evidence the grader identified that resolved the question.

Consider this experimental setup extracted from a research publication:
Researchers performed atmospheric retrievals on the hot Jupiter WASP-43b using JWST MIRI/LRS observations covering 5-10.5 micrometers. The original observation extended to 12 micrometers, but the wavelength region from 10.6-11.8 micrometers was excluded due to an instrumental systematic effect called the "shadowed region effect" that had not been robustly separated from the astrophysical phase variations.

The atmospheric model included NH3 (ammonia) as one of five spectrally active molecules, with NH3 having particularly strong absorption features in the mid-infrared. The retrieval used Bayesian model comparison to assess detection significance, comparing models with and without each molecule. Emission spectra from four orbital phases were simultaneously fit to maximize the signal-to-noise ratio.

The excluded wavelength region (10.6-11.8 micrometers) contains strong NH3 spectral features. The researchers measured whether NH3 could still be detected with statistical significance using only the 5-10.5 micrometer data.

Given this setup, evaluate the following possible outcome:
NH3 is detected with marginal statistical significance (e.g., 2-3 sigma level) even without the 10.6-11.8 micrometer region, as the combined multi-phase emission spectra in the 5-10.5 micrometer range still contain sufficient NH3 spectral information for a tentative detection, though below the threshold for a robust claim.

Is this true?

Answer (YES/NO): NO